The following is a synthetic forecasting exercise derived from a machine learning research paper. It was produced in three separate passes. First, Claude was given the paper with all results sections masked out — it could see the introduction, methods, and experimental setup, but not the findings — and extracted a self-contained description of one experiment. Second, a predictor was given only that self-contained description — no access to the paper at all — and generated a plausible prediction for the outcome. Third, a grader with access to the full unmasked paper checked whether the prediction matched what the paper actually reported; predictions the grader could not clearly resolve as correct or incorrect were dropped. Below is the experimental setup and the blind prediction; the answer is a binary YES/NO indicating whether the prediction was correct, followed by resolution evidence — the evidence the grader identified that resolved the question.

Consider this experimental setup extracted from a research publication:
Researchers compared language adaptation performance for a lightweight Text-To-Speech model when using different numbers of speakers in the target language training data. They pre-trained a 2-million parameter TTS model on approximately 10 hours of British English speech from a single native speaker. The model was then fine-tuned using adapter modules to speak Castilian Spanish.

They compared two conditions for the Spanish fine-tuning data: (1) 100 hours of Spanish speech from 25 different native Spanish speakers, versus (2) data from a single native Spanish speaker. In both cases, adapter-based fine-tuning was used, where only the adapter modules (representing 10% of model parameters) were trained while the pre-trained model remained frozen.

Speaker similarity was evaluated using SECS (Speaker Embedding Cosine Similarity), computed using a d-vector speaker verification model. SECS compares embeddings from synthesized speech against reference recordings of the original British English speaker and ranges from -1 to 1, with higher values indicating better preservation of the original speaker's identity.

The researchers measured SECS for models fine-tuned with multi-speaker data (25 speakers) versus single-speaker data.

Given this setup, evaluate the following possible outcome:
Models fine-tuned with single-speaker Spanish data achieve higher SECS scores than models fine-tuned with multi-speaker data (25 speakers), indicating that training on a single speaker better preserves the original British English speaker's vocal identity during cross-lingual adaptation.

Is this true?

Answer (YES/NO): YES